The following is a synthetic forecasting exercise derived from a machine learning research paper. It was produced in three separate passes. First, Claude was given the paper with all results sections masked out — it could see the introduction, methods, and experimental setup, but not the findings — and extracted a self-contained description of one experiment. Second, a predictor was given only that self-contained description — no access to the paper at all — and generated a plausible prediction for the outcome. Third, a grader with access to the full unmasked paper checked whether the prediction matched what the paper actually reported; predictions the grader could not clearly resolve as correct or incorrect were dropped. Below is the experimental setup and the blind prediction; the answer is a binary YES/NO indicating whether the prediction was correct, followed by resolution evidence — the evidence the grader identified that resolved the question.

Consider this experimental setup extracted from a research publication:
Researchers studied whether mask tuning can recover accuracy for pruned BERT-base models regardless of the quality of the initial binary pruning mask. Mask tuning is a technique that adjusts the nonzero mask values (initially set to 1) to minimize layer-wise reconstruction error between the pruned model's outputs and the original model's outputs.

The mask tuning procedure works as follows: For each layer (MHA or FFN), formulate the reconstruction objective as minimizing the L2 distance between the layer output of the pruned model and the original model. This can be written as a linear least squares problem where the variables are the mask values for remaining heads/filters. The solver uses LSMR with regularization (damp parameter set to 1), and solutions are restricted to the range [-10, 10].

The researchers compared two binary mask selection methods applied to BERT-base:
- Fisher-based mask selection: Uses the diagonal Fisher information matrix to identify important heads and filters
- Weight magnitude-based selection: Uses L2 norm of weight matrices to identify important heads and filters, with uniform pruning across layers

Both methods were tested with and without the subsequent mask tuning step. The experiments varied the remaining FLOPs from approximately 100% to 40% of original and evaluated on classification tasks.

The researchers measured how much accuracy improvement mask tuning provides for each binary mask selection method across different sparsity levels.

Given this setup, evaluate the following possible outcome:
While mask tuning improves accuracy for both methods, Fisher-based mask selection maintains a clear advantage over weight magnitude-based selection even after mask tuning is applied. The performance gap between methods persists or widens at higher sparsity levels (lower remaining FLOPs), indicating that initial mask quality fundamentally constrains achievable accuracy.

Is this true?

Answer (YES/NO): YES